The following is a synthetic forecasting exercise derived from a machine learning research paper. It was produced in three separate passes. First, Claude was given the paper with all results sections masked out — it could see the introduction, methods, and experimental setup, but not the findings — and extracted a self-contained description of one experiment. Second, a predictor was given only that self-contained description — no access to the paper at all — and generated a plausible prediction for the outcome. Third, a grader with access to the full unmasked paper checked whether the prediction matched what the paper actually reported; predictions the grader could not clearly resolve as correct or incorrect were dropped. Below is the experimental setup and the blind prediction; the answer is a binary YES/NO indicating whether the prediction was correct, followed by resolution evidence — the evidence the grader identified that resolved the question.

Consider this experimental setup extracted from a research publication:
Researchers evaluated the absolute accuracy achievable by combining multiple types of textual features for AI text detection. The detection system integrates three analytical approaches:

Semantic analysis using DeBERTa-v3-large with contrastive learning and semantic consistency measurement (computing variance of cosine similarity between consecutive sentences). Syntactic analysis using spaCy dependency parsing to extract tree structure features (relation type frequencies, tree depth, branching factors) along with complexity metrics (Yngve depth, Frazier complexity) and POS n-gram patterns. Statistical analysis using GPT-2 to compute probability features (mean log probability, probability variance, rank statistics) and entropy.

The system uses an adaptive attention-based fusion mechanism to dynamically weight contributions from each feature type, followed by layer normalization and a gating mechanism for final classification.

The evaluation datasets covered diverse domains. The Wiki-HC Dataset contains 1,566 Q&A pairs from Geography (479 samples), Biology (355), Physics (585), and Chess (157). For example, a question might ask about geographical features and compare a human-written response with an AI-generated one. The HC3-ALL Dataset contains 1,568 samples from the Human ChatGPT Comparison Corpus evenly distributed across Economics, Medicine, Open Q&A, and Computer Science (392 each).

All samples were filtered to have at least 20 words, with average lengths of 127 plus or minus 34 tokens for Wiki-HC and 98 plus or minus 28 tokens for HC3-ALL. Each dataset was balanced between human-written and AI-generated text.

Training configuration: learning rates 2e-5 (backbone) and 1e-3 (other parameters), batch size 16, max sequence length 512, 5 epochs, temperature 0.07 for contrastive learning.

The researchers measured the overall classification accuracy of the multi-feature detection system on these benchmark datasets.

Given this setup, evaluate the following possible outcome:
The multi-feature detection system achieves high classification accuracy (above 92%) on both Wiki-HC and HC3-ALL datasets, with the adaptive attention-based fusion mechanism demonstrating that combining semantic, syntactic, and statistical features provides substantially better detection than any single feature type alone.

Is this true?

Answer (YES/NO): NO